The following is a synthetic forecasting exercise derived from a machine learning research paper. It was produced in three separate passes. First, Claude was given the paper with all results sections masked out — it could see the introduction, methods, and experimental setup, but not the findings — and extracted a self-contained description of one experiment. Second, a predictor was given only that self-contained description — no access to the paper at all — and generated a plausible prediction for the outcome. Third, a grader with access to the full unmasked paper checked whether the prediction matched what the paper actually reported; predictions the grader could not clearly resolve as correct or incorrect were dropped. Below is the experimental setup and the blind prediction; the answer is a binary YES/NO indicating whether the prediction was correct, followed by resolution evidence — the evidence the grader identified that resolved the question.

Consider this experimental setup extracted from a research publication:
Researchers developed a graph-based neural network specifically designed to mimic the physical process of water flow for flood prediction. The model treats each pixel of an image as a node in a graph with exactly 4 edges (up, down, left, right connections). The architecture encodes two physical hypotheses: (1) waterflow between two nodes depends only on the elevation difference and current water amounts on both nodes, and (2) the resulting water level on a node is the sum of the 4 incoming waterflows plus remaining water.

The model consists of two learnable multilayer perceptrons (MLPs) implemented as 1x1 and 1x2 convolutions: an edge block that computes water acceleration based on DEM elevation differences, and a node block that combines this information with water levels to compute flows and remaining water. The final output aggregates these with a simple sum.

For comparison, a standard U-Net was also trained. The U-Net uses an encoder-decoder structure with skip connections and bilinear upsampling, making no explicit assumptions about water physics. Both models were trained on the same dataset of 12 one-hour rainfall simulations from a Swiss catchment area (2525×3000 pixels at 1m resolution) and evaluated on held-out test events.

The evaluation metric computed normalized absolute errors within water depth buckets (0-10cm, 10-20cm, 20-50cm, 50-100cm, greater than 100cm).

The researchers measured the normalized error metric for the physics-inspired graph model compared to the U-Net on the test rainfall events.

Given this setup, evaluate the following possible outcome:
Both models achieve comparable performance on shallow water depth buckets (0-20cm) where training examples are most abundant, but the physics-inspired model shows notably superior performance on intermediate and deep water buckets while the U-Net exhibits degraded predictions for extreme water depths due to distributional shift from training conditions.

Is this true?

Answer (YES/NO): NO